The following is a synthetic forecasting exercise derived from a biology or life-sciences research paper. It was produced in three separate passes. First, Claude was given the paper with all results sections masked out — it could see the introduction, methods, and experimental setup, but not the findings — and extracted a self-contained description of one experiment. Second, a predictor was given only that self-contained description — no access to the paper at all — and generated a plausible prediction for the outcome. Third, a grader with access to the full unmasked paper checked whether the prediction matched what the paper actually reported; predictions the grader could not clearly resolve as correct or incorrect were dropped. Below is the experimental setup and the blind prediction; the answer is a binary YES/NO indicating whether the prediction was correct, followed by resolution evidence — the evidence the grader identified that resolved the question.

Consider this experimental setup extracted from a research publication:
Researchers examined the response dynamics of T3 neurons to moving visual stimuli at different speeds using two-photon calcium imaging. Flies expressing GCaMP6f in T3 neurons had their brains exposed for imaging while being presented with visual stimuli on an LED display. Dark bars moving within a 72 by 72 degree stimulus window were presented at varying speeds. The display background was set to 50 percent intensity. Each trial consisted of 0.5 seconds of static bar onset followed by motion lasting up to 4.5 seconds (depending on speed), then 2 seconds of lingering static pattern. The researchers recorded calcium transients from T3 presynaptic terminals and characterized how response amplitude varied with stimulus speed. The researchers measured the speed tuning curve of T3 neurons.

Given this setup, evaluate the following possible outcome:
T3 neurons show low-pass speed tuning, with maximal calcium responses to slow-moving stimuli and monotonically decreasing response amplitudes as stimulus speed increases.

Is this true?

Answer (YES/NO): YES